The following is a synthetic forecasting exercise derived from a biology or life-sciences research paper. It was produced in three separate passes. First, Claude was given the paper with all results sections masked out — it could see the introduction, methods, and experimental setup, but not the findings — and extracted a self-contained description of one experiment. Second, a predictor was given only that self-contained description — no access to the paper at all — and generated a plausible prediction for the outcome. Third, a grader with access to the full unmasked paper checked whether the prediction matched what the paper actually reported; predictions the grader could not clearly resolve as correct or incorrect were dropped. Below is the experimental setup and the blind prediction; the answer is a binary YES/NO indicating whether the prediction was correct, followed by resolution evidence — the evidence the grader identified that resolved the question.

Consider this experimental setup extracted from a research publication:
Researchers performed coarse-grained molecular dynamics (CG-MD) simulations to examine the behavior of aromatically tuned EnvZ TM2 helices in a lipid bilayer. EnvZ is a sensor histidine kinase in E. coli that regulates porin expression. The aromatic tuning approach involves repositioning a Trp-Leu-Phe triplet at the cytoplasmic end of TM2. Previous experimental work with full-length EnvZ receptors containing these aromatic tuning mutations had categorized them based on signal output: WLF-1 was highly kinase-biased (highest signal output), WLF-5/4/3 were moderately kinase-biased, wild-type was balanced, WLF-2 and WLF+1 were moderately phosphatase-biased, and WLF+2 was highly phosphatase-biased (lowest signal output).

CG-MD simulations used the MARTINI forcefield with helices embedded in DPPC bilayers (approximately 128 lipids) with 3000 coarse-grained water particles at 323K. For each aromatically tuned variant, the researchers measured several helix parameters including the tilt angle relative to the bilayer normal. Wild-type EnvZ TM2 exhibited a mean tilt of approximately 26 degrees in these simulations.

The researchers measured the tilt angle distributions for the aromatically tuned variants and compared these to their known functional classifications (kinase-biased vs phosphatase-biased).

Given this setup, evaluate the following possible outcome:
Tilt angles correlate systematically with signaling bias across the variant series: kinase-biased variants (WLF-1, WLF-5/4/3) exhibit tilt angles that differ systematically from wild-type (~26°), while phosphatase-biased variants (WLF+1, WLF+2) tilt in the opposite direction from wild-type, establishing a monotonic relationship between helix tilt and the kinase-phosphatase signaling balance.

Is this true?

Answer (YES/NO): NO